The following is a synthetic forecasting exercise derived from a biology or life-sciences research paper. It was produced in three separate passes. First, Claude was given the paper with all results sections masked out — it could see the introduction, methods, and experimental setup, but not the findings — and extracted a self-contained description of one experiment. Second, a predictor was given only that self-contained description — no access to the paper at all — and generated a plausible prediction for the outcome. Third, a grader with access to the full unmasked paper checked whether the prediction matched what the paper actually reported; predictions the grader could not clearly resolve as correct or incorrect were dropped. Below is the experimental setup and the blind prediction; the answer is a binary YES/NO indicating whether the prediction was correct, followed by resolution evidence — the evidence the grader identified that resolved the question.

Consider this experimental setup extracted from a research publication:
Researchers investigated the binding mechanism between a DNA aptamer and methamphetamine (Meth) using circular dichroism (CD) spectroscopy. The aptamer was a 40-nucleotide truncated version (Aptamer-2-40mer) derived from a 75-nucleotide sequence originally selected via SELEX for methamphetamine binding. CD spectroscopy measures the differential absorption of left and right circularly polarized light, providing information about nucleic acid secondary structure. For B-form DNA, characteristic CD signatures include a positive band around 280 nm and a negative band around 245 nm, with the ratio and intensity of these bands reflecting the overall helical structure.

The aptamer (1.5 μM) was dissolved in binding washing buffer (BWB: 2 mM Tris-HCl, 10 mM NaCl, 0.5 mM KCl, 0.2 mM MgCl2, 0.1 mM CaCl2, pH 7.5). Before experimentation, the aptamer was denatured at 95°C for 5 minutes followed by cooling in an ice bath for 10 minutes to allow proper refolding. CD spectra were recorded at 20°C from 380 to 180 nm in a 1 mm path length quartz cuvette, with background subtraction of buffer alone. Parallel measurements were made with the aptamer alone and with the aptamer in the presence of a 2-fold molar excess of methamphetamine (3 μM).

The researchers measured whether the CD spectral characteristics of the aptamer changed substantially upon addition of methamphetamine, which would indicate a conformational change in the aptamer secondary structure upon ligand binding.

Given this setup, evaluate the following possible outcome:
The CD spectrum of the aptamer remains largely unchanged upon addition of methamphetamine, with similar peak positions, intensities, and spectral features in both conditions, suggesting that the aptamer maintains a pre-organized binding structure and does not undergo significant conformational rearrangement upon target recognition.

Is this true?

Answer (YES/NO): YES